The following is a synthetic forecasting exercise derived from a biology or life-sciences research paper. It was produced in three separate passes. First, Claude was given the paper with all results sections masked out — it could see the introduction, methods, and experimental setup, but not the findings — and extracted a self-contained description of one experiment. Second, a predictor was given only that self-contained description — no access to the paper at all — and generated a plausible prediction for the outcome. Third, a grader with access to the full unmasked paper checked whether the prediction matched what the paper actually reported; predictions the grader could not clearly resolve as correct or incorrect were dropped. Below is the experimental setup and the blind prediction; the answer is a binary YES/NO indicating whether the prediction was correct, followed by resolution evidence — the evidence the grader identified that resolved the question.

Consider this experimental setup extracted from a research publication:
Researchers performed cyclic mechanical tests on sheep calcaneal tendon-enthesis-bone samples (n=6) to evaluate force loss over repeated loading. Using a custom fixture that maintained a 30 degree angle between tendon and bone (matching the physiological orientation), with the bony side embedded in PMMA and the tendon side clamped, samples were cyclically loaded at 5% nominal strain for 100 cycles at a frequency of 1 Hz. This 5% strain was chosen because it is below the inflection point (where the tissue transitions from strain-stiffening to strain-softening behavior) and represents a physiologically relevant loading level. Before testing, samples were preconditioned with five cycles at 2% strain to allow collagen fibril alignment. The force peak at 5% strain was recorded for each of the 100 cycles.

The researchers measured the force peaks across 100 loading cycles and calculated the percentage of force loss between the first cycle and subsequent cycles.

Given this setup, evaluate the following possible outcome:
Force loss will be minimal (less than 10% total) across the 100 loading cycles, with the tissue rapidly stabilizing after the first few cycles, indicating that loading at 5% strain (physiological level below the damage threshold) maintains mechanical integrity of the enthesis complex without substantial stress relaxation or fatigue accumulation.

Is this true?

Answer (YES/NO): NO